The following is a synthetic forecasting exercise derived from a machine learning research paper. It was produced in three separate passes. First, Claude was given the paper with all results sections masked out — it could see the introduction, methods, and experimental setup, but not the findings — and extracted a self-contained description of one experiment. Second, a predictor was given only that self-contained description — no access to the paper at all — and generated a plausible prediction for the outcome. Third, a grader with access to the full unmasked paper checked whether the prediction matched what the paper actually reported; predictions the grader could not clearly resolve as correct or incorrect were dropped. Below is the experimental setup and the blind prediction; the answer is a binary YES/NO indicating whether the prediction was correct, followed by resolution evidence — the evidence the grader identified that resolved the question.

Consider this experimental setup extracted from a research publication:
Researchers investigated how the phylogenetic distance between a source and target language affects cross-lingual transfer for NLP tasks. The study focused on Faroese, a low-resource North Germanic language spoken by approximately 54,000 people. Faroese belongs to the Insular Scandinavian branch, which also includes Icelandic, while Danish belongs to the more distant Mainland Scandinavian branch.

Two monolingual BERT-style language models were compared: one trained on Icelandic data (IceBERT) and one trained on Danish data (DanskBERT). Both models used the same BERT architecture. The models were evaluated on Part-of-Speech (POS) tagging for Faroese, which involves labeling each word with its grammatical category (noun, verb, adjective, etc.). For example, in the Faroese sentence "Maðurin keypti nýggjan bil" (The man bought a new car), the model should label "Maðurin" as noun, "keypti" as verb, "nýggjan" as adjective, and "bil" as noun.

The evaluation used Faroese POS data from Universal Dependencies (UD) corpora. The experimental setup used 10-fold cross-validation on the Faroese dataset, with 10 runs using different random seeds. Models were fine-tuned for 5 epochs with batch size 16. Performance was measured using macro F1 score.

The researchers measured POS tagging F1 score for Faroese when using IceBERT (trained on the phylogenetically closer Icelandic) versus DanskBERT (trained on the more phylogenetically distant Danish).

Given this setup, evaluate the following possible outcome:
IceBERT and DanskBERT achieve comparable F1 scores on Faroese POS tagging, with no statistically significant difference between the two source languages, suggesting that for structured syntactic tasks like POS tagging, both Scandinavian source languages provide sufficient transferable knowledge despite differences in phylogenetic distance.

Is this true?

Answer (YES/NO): NO